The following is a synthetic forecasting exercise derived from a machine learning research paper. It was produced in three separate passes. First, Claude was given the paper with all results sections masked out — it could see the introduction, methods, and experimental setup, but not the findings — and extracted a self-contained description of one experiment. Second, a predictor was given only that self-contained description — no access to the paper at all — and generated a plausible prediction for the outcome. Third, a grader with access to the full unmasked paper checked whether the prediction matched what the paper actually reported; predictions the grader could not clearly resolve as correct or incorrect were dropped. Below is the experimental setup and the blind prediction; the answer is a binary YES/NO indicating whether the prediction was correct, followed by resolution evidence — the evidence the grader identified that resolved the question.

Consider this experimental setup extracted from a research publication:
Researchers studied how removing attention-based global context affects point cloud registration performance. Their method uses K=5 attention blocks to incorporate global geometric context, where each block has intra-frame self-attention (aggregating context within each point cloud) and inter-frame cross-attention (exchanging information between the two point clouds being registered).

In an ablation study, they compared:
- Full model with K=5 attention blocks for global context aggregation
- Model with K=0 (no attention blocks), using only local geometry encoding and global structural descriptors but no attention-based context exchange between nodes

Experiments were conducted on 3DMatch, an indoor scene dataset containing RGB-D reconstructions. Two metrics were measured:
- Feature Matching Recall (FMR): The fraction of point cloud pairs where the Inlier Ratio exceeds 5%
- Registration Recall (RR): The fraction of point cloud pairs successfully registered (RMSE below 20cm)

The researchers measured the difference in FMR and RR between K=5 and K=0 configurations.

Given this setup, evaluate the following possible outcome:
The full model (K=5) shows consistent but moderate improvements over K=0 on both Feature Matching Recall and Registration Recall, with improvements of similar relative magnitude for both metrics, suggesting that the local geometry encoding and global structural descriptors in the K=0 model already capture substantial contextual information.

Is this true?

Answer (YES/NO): NO